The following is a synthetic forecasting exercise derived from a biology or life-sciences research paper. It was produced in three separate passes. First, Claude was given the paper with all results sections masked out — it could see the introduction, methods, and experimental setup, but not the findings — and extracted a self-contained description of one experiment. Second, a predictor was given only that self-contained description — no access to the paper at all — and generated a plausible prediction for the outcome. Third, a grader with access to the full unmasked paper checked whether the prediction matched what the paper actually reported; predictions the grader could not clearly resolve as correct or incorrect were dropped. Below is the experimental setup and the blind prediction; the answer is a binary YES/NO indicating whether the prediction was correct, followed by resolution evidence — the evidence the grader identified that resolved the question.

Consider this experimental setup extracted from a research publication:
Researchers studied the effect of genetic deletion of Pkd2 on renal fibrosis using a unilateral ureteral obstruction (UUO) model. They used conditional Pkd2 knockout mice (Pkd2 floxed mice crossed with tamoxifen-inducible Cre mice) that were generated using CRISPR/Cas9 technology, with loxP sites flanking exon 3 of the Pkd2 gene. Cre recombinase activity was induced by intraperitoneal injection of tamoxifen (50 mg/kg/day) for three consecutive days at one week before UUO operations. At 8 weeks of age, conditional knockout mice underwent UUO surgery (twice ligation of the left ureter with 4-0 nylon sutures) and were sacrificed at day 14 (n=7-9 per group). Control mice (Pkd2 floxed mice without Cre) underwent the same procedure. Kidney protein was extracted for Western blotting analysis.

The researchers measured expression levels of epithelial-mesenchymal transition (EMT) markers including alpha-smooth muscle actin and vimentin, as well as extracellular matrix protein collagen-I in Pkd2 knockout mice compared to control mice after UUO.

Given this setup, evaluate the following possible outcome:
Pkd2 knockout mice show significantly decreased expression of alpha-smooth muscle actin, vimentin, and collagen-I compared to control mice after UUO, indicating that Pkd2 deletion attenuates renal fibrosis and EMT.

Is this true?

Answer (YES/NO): NO